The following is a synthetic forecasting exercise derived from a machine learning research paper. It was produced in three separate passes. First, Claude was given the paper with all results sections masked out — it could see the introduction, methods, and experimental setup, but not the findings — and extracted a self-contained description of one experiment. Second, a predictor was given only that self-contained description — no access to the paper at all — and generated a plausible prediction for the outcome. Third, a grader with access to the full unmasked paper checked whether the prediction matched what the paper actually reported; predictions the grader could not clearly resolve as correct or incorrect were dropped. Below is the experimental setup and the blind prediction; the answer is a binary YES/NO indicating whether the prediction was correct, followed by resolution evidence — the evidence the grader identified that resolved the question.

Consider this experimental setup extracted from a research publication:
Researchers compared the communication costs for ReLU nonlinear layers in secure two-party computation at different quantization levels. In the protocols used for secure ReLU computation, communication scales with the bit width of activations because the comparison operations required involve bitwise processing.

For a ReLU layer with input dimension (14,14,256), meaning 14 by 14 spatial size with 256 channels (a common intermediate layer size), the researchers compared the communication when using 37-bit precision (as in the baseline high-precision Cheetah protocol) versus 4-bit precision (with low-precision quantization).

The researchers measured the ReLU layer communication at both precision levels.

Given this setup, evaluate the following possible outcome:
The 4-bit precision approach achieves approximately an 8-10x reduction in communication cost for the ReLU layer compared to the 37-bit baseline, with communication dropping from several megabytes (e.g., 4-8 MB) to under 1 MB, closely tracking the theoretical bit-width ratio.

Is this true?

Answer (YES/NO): NO